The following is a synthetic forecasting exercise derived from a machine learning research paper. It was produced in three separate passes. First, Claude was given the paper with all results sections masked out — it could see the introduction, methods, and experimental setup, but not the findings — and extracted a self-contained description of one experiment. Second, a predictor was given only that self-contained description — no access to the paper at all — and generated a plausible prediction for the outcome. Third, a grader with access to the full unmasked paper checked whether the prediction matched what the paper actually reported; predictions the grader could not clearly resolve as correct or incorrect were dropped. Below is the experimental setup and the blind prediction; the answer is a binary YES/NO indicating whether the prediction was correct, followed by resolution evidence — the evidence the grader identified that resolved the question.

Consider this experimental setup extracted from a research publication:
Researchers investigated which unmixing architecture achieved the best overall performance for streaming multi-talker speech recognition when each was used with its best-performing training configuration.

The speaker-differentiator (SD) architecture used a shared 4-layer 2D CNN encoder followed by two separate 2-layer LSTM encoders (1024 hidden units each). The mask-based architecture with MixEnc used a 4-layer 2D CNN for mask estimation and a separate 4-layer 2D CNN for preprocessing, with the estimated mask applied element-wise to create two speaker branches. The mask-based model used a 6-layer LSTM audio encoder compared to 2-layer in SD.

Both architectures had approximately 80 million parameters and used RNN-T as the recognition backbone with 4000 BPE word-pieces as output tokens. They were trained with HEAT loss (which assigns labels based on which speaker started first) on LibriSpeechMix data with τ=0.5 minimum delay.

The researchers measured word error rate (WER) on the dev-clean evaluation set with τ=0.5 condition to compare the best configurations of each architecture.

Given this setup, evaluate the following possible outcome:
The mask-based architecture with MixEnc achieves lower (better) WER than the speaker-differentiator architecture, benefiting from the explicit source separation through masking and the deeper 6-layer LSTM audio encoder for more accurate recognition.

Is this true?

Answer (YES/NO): YES